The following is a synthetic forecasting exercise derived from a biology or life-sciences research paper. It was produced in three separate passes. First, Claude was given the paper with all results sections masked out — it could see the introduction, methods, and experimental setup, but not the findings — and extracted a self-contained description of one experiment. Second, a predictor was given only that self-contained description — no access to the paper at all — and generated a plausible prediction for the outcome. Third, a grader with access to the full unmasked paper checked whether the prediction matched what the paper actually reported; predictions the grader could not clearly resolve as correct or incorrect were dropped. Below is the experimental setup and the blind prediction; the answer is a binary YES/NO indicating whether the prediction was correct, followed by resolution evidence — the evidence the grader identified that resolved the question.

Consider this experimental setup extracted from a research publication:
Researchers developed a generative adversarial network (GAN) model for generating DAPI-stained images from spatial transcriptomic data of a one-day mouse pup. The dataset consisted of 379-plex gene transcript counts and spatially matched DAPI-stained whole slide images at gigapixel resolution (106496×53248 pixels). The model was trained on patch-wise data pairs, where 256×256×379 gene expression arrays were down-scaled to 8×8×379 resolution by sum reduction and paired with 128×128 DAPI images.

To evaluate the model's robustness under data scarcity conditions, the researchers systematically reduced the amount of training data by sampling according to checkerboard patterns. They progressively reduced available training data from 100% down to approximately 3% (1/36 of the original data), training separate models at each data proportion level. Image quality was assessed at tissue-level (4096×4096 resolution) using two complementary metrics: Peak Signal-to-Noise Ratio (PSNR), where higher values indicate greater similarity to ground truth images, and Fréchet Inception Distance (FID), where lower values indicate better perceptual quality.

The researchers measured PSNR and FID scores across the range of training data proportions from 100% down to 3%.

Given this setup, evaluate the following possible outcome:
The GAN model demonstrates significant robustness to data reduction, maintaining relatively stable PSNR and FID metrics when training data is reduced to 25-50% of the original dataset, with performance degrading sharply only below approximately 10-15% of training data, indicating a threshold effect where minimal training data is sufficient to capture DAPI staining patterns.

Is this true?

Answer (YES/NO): NO